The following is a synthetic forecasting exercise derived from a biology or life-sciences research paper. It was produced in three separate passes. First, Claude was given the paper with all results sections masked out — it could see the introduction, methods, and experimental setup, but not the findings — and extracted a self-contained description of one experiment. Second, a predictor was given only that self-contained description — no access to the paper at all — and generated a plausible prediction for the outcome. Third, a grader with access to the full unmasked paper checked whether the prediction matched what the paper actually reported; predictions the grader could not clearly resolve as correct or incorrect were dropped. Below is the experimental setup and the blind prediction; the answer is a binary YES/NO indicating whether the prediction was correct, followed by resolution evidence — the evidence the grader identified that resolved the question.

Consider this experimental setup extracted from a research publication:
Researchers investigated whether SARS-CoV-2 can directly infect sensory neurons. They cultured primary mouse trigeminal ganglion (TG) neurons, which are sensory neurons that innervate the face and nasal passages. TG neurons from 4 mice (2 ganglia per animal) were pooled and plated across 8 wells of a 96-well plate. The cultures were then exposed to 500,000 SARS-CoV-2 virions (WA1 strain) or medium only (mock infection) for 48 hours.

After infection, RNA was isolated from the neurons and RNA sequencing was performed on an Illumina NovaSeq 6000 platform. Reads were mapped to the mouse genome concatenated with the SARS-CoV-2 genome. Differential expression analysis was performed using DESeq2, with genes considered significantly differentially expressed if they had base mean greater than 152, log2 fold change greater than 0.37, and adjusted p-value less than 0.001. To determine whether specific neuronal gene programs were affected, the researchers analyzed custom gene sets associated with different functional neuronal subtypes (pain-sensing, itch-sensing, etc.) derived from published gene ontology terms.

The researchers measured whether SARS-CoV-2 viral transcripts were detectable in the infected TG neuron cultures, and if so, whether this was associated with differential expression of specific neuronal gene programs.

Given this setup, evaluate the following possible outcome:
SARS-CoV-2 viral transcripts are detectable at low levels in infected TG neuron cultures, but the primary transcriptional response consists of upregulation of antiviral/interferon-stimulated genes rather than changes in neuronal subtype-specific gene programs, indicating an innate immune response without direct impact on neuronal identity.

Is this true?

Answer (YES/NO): NO